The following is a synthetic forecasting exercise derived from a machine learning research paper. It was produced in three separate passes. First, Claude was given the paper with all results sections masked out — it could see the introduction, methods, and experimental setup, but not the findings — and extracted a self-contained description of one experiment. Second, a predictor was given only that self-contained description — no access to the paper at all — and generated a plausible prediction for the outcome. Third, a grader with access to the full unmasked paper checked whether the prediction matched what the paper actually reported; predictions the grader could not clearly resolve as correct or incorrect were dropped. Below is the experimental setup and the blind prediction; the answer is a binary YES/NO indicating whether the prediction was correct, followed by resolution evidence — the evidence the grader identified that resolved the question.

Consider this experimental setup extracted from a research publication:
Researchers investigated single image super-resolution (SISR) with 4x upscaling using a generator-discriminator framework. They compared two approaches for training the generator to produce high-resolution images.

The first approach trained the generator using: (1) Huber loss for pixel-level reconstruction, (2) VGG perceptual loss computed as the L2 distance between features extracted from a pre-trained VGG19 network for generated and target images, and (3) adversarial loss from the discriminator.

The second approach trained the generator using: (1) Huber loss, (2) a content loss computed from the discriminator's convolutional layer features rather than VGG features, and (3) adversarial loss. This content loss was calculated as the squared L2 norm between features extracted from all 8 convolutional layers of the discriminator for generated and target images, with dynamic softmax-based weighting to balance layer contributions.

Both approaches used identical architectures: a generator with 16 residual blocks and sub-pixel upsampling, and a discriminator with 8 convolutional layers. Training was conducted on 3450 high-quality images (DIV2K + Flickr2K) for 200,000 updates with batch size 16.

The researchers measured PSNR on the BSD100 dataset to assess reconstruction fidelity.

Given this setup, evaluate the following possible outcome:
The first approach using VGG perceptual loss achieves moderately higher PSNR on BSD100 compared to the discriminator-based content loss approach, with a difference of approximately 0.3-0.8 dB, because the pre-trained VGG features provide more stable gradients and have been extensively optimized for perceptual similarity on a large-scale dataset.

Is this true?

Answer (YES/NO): NO